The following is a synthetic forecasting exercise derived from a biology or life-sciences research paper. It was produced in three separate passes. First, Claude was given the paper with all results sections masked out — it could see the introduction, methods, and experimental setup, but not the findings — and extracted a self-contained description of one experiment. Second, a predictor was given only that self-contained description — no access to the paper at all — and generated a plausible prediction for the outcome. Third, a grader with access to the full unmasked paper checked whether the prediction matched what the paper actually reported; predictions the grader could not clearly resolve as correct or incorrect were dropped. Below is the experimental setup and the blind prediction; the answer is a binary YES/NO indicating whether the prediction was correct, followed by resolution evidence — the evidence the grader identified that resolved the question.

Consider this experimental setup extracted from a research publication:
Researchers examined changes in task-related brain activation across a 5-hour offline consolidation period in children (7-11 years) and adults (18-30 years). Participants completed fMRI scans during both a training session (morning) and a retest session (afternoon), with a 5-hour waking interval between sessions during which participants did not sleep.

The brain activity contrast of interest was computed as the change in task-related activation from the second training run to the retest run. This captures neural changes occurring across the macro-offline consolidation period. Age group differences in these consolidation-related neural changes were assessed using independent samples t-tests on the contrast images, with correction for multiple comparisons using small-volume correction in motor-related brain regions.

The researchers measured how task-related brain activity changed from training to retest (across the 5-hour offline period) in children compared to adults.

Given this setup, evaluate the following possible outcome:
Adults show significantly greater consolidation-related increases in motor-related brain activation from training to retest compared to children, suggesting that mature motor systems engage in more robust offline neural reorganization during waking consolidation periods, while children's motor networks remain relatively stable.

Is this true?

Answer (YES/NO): NO